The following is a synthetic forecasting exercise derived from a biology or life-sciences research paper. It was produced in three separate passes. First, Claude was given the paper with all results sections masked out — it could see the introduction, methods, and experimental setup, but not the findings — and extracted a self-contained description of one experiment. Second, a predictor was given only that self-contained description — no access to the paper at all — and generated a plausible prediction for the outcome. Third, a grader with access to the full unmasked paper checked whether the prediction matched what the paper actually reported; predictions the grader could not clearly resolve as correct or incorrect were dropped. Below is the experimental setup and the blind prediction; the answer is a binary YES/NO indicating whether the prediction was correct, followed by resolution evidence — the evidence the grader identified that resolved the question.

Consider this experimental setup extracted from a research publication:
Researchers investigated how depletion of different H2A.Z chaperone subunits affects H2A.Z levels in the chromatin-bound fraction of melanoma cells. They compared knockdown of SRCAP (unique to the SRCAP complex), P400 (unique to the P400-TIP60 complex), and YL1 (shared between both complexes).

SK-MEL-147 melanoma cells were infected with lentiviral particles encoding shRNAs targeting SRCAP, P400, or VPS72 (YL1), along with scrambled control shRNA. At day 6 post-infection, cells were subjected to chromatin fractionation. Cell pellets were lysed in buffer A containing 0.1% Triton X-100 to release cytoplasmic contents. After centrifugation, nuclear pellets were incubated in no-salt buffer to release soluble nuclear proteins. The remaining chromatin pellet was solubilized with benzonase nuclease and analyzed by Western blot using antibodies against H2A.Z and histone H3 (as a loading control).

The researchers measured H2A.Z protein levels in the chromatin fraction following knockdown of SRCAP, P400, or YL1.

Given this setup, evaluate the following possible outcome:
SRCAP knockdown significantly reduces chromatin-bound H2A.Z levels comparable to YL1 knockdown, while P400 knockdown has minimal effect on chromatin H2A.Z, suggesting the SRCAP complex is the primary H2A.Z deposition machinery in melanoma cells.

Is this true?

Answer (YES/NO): NO